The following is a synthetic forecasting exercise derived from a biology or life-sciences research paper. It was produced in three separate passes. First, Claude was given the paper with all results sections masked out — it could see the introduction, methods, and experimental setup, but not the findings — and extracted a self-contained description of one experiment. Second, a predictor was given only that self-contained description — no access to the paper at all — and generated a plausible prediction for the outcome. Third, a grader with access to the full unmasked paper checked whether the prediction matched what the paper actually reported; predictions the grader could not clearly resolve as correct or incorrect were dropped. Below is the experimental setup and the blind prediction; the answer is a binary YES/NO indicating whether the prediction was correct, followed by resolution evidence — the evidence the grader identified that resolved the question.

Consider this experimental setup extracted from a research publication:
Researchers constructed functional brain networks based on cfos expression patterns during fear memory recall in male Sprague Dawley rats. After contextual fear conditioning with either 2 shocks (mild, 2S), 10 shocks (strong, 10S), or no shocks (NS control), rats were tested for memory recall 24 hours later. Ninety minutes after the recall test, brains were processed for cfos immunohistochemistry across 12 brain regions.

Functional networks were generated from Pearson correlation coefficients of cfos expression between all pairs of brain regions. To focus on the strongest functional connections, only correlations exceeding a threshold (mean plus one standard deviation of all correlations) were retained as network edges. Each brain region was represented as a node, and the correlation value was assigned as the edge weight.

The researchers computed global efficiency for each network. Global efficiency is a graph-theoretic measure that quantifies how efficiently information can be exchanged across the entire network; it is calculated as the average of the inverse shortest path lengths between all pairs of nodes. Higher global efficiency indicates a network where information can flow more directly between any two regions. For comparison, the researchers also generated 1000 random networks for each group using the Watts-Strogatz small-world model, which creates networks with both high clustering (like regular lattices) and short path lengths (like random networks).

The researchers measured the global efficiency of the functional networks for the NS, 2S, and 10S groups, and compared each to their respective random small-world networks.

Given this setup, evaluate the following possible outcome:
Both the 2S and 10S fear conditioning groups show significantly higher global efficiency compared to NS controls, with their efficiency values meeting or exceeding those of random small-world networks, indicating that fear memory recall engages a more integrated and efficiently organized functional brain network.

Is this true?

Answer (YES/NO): NO